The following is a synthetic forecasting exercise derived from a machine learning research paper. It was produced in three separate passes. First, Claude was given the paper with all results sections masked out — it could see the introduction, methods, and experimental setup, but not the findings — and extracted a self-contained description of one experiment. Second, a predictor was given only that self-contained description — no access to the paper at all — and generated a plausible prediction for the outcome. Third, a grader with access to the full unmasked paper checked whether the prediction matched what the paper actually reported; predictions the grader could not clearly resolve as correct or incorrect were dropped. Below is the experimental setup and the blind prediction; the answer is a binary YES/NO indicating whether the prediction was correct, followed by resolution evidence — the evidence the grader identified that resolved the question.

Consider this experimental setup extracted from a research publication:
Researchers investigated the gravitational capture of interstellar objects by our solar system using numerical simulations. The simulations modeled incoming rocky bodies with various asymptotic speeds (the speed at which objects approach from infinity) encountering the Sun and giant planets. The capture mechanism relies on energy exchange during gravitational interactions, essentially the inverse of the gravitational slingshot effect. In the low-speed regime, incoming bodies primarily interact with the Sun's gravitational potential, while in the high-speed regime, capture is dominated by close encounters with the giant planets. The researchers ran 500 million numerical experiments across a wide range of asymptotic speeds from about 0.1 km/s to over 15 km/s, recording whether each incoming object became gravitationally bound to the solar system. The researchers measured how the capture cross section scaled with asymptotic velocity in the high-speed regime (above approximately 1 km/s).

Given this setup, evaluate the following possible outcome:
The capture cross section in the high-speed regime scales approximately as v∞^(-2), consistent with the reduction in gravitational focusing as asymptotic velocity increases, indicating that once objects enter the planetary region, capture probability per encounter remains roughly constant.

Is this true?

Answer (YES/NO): NO